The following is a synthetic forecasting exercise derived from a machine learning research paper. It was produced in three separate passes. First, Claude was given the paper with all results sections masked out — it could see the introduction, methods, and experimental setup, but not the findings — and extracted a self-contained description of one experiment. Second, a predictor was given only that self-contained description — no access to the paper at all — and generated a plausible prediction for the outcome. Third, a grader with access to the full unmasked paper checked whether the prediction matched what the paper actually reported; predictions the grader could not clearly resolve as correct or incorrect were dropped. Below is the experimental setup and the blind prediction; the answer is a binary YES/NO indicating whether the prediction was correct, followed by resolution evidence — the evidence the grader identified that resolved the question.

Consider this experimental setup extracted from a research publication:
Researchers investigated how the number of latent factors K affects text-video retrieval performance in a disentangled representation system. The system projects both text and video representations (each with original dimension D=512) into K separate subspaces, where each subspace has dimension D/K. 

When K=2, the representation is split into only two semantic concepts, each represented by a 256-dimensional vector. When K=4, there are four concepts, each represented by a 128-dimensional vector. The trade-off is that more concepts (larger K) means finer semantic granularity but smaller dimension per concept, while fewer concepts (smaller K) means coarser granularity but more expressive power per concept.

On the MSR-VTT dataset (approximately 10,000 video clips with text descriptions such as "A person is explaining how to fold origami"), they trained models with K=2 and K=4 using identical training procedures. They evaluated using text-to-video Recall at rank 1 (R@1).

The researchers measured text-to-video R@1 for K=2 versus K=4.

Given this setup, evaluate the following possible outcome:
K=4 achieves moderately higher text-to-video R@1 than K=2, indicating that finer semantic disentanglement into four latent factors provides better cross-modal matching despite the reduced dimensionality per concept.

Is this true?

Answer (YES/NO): YES